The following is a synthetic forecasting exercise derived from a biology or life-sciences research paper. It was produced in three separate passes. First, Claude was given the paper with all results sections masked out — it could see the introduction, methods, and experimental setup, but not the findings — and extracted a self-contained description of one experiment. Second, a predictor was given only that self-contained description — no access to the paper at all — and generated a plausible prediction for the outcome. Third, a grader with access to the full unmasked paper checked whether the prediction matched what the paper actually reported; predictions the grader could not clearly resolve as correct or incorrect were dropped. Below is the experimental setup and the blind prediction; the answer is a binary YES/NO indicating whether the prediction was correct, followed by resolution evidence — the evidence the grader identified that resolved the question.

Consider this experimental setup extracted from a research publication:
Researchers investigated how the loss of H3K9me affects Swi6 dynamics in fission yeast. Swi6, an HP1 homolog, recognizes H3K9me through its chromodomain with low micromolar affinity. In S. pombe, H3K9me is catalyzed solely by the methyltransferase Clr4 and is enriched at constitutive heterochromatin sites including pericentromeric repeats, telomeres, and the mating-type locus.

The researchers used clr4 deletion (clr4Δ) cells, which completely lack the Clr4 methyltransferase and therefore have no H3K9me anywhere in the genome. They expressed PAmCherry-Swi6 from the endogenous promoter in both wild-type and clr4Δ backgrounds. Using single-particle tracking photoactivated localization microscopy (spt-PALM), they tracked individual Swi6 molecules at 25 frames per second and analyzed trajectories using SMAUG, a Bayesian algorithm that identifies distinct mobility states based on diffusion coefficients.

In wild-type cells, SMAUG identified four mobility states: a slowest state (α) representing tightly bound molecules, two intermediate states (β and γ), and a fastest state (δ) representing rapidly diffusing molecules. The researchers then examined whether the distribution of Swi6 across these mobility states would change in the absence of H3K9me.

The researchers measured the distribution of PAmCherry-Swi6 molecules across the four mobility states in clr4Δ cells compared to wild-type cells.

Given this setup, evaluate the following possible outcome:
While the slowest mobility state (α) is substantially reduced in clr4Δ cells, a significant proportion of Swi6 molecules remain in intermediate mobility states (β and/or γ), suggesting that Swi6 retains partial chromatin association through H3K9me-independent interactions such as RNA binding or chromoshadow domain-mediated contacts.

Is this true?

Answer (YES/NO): YES